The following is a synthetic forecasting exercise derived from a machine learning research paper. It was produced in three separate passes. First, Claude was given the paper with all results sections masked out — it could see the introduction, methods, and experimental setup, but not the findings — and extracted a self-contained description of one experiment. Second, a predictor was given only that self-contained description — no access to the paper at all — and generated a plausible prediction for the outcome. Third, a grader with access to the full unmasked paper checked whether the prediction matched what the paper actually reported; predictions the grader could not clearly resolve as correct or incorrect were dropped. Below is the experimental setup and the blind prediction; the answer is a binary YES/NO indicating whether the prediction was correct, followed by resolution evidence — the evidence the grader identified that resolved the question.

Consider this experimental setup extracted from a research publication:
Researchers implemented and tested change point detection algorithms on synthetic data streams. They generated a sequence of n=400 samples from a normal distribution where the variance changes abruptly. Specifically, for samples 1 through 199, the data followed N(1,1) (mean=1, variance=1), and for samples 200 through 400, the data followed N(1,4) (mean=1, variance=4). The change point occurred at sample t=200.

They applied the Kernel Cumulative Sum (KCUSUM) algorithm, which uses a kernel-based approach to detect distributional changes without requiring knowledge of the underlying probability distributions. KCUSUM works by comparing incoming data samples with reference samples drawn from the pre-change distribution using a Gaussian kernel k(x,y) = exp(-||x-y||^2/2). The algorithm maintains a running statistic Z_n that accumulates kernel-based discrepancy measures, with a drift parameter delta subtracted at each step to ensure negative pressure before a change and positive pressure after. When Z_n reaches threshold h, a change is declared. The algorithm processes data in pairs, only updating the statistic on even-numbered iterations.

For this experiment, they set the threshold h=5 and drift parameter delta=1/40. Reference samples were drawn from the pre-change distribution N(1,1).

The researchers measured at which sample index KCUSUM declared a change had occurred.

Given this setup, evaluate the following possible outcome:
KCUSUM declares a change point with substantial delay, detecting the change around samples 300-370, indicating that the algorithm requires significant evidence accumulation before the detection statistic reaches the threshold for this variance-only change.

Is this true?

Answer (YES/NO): NO